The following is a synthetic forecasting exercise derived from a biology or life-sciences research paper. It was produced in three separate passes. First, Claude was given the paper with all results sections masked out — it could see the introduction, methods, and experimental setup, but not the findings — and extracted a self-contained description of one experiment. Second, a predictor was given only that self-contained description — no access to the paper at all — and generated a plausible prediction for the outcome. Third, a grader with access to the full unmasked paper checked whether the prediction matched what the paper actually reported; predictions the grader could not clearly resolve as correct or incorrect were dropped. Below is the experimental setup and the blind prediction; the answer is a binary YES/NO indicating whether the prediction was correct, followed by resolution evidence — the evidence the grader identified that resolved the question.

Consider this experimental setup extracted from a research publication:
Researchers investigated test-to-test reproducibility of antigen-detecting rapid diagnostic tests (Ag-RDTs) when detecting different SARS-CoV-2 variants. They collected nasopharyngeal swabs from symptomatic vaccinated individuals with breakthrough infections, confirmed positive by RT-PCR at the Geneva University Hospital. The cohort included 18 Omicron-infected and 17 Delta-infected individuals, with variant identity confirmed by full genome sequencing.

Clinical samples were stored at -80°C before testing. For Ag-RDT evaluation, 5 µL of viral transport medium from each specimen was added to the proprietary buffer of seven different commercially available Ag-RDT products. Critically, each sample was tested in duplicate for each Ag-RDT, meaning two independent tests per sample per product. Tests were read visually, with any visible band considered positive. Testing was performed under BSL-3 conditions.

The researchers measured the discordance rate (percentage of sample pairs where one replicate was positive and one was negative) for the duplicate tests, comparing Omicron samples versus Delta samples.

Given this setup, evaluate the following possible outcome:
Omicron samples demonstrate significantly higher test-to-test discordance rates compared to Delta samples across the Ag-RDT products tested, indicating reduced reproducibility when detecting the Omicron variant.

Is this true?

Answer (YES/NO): NO